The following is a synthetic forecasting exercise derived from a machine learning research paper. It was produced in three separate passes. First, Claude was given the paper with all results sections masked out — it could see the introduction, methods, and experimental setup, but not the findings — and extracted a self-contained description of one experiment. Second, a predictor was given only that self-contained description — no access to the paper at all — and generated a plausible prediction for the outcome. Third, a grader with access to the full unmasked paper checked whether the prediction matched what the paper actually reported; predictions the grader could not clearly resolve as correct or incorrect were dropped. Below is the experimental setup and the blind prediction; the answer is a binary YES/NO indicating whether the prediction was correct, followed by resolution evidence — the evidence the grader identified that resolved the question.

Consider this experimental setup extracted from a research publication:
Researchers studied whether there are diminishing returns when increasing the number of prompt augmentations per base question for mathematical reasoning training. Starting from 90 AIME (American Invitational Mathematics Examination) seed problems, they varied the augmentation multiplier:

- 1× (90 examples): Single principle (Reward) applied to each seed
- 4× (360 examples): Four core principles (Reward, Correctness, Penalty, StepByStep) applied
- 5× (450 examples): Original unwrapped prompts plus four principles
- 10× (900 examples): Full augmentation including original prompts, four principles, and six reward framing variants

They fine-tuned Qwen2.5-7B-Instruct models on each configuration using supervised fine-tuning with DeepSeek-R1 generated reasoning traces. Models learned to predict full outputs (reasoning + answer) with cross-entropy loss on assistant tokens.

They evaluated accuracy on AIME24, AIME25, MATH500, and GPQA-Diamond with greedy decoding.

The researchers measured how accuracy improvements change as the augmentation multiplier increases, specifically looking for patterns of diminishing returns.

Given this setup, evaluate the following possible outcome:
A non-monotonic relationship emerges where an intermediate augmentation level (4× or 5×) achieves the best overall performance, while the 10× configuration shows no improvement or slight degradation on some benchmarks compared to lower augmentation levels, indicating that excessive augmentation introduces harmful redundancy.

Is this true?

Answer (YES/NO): NO